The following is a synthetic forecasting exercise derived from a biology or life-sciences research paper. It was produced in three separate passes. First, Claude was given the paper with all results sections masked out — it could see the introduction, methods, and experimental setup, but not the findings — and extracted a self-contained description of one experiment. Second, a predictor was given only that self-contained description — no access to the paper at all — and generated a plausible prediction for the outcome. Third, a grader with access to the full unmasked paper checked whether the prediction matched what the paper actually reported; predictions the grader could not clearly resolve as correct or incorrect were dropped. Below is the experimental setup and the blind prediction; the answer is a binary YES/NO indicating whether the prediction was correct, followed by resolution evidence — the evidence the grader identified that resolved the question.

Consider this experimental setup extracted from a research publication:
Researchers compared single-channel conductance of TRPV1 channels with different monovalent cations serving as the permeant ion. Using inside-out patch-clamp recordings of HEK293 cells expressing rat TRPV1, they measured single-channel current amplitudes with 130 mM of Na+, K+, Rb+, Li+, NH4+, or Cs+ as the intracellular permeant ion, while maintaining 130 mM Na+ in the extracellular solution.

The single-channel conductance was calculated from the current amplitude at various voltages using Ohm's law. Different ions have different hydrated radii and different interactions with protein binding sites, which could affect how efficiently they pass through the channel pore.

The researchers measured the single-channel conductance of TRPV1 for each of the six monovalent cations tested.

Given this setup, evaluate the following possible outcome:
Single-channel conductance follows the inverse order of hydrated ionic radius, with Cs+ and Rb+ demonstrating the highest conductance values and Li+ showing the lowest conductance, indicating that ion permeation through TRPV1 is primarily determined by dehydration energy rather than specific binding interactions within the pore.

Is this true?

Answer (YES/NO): YES